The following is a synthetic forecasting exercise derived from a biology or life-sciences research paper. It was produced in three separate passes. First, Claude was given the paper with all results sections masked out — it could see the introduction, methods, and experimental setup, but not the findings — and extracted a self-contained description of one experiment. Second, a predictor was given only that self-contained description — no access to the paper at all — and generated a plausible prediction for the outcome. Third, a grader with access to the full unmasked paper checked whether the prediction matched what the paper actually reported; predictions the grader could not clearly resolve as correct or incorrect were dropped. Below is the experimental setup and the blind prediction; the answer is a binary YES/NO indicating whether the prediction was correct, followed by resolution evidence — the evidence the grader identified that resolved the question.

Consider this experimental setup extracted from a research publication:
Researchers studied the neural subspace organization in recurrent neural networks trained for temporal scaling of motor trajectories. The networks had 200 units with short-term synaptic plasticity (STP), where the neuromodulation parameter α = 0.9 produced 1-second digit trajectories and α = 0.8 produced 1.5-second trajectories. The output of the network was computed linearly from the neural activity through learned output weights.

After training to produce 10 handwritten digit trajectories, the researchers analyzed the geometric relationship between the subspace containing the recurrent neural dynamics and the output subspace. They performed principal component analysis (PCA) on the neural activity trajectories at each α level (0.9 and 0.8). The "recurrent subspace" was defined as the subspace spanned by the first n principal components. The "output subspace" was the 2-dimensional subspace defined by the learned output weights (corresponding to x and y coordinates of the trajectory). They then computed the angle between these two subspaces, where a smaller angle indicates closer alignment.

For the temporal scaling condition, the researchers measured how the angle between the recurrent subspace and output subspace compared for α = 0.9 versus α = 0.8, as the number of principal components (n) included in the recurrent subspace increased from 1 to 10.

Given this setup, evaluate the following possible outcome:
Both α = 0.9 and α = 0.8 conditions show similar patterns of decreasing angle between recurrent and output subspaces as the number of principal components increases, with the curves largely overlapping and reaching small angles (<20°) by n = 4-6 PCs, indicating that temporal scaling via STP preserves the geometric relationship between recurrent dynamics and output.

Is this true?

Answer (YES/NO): NO